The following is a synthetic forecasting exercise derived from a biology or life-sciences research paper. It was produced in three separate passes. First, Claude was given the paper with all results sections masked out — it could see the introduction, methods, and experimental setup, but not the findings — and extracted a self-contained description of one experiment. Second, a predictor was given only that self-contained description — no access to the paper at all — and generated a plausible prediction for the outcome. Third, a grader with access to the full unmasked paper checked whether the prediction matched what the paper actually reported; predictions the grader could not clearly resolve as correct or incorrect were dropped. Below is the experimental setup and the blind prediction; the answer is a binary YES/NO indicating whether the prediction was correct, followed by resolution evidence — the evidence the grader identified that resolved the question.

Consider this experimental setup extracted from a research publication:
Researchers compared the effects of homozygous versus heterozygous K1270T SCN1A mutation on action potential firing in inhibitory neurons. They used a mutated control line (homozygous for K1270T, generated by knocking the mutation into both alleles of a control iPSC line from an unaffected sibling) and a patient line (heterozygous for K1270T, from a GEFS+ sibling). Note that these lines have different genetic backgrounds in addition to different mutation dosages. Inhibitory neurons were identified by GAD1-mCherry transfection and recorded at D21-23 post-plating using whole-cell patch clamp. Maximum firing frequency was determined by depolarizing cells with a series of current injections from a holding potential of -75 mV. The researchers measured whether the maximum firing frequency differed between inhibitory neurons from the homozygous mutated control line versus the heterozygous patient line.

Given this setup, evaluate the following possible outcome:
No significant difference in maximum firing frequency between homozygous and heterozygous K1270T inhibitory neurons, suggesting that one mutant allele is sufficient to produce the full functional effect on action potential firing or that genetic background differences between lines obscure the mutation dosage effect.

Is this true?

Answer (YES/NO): NO